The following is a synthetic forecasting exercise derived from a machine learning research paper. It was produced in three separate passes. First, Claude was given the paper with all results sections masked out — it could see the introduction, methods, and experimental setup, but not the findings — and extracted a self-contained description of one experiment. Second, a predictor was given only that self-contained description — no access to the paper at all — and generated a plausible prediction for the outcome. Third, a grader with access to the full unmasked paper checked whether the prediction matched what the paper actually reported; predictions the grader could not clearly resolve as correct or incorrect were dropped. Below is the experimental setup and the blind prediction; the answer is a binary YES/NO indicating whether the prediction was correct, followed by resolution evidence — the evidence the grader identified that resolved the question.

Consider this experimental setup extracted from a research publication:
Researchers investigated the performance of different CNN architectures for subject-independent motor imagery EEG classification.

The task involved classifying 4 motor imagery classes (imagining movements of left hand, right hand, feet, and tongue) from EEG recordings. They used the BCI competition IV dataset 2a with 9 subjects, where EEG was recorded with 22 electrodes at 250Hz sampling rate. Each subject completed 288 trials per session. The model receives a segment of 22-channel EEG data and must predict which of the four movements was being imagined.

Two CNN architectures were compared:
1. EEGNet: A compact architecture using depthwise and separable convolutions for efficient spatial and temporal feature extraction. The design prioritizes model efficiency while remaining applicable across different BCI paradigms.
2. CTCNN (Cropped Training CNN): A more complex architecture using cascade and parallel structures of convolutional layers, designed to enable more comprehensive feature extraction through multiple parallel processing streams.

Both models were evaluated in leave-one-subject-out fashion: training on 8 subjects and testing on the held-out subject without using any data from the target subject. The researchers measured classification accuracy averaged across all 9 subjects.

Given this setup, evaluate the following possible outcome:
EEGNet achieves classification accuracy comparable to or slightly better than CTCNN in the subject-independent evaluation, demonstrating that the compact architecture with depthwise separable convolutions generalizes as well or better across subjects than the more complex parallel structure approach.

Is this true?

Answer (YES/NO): YES